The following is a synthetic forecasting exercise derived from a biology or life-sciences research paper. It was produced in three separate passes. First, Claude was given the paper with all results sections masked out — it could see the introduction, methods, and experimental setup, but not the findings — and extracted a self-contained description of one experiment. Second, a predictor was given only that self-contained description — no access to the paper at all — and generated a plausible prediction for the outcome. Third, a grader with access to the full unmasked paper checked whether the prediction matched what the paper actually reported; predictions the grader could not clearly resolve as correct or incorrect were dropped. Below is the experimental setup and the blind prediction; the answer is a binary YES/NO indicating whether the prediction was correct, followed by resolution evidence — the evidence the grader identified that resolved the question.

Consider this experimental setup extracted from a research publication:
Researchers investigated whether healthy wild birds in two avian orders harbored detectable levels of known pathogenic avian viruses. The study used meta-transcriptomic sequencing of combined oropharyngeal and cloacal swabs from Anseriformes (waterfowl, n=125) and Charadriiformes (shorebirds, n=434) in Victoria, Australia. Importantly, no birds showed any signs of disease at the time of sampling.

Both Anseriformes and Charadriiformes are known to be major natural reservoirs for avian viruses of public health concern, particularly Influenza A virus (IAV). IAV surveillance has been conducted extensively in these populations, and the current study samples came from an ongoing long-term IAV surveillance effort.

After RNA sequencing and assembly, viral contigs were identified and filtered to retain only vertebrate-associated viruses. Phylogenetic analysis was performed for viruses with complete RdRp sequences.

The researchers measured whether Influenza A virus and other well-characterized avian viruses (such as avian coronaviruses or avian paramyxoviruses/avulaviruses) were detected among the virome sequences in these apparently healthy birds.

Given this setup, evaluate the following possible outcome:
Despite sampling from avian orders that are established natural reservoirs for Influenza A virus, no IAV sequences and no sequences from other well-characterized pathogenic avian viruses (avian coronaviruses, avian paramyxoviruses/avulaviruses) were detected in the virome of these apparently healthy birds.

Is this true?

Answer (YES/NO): NO